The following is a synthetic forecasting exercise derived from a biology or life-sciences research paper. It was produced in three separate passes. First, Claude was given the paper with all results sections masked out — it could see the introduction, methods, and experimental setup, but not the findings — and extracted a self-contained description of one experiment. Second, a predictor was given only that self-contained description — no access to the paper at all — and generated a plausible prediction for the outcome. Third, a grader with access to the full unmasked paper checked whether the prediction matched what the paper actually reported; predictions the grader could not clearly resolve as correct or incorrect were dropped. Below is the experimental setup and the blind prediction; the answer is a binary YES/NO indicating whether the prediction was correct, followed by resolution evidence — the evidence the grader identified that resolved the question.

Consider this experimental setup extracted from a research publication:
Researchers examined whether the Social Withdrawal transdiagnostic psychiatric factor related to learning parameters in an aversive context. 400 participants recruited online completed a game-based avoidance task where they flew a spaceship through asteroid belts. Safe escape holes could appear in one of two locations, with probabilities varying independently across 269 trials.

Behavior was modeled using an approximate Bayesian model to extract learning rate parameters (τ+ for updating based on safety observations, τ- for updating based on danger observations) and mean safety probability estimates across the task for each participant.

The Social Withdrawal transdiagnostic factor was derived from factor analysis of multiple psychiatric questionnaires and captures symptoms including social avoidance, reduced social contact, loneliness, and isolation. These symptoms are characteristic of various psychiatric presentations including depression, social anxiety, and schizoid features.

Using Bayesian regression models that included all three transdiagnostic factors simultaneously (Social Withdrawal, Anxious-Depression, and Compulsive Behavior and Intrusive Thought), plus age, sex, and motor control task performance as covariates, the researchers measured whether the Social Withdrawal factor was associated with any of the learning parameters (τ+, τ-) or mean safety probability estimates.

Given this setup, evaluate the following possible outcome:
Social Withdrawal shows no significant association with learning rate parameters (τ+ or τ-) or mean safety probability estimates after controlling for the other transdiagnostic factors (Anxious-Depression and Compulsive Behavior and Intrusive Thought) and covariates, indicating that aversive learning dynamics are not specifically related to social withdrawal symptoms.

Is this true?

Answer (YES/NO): YES